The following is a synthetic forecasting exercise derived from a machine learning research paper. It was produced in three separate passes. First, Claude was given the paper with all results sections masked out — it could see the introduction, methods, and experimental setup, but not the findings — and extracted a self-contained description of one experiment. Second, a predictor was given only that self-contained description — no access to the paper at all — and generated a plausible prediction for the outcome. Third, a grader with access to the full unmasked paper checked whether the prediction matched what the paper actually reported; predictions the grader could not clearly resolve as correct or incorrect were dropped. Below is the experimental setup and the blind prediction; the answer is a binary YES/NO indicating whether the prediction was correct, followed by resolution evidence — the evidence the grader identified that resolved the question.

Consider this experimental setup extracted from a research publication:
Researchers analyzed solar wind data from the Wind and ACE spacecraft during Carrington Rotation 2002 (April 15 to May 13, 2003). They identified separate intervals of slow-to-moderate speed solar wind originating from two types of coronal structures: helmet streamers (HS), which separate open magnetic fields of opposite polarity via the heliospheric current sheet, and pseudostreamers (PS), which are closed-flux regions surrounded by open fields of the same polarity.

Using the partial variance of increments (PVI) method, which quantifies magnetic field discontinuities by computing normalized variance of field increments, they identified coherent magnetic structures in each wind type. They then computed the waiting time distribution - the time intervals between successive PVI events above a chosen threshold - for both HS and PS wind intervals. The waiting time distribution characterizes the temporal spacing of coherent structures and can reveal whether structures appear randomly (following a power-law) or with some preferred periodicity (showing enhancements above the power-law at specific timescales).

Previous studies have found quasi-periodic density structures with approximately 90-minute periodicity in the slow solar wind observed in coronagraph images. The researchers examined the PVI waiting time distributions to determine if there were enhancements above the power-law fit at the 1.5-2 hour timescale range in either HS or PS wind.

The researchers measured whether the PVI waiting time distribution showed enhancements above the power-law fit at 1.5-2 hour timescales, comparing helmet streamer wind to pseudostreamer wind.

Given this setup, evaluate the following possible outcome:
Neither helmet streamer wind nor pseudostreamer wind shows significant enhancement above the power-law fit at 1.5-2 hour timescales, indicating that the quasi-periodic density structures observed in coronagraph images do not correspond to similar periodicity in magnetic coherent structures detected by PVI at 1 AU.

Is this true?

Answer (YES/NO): NO